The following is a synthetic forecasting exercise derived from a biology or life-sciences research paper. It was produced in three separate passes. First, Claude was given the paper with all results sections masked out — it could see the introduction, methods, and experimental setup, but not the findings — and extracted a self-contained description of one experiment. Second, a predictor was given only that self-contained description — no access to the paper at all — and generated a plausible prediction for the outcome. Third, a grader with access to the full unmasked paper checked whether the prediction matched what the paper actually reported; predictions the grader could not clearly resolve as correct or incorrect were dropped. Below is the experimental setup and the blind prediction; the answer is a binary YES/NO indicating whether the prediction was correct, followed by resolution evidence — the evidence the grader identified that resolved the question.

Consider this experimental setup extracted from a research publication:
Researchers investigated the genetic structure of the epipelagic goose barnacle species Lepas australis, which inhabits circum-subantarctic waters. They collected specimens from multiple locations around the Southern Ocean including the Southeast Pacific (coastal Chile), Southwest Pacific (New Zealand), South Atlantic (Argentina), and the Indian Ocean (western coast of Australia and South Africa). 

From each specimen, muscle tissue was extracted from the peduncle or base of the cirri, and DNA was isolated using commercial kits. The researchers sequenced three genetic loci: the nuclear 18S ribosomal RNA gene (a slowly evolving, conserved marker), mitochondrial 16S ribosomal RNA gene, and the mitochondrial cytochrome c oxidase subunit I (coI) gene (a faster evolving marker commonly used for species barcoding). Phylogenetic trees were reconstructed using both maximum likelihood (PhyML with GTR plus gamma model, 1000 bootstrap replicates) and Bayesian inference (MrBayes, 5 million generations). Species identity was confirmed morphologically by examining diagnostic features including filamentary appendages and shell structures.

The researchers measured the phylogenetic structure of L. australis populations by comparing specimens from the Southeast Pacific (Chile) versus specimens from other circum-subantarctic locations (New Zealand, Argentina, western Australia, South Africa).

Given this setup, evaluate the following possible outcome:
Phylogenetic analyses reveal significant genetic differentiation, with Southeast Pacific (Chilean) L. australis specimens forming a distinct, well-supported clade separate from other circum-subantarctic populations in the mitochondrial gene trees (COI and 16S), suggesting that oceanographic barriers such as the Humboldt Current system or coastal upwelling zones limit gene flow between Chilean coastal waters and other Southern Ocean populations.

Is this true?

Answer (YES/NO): YES